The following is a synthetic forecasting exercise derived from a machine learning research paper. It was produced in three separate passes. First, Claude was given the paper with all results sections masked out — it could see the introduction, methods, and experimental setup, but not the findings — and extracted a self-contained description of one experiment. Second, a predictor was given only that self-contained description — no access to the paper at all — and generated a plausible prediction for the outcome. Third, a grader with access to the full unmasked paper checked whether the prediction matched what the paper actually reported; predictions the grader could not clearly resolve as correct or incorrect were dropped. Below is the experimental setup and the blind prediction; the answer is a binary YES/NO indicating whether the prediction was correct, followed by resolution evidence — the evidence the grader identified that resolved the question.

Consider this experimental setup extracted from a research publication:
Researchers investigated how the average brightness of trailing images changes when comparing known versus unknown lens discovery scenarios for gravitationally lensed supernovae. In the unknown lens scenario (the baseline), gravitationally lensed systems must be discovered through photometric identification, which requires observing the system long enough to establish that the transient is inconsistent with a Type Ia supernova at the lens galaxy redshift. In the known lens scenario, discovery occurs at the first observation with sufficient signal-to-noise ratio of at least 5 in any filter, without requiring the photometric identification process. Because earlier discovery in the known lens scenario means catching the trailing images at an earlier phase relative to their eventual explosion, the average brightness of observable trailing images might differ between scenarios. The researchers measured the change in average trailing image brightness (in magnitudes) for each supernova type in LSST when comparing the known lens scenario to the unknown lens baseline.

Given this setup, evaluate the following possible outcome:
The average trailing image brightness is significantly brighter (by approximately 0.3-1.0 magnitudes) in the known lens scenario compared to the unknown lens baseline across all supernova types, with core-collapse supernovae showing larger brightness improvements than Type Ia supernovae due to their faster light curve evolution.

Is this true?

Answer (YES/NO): NO